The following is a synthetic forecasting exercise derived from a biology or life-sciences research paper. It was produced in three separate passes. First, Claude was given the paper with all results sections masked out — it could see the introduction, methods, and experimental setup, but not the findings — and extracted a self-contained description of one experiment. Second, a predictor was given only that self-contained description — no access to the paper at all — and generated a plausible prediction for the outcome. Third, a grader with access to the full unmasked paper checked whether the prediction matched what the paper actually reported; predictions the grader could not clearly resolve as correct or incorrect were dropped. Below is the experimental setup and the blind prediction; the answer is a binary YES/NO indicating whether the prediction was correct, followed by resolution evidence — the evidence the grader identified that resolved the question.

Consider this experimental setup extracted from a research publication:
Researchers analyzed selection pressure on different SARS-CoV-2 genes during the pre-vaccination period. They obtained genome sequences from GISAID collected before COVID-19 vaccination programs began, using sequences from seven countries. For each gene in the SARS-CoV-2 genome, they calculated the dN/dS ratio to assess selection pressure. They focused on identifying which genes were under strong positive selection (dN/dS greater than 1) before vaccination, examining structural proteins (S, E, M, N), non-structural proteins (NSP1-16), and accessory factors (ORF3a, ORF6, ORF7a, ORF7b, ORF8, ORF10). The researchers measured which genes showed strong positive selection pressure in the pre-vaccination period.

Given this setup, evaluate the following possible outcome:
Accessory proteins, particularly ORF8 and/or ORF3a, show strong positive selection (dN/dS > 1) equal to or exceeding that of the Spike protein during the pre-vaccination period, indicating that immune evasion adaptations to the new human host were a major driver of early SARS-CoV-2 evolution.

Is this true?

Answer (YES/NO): YES